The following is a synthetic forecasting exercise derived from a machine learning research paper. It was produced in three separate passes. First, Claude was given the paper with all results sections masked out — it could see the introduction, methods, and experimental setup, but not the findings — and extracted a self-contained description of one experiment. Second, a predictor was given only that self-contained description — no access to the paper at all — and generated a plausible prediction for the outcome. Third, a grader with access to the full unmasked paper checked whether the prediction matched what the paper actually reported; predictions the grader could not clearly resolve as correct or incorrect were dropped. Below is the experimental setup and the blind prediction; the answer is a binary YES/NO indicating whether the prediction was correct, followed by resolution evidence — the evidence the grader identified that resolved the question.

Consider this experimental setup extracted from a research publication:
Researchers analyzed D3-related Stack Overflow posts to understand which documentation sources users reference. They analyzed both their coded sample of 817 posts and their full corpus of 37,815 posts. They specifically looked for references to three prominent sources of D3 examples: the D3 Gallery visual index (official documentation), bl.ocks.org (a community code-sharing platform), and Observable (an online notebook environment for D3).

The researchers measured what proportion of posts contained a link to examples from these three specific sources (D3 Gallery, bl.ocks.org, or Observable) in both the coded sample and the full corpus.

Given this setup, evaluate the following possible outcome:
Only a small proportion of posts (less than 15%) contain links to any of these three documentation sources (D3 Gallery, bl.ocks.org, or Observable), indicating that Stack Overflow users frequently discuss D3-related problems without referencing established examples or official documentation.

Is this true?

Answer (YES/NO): YES